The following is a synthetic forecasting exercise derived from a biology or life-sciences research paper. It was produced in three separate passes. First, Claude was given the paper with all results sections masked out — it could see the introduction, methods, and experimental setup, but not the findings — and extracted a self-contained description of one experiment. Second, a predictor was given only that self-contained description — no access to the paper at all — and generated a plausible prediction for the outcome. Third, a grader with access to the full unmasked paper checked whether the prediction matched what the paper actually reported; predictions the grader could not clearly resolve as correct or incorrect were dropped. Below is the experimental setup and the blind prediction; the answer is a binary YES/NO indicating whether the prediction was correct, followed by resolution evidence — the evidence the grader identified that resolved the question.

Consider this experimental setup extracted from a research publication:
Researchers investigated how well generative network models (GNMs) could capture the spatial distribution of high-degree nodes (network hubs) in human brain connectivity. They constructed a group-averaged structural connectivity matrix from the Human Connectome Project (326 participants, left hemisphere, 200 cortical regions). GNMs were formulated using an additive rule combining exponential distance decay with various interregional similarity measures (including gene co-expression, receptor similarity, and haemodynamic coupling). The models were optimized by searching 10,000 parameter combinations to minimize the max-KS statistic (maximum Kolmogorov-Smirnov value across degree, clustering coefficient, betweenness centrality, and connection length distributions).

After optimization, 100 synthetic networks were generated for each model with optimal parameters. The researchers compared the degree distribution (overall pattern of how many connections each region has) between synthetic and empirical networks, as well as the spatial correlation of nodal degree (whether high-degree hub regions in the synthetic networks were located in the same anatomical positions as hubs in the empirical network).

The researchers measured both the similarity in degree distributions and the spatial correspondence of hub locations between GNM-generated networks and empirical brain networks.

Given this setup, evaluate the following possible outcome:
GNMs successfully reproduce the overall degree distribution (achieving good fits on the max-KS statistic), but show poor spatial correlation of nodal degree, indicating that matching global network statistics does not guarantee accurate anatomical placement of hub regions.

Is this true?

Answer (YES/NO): YES